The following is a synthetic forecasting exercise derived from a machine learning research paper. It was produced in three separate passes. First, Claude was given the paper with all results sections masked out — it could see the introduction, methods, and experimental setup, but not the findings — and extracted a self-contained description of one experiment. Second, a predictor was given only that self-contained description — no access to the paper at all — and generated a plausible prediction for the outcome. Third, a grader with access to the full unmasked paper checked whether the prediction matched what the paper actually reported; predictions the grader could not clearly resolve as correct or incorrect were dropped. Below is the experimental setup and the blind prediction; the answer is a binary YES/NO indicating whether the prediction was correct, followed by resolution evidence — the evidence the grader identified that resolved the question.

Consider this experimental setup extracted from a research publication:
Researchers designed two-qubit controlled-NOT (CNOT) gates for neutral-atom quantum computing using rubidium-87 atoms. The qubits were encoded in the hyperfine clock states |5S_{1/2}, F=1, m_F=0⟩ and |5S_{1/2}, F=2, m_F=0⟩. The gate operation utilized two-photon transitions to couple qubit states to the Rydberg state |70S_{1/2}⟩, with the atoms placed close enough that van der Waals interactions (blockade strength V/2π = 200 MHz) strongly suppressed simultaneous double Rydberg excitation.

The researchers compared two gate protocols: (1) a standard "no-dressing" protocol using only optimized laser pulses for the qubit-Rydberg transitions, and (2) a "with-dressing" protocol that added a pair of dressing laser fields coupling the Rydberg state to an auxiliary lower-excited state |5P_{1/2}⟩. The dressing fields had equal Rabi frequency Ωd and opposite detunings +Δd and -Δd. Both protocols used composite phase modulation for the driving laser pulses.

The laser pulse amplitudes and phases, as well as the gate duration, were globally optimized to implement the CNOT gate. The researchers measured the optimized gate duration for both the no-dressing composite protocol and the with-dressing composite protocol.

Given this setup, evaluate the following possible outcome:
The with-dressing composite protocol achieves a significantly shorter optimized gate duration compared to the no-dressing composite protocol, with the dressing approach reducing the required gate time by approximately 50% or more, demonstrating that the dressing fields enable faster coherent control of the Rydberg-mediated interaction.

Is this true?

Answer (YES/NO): NO